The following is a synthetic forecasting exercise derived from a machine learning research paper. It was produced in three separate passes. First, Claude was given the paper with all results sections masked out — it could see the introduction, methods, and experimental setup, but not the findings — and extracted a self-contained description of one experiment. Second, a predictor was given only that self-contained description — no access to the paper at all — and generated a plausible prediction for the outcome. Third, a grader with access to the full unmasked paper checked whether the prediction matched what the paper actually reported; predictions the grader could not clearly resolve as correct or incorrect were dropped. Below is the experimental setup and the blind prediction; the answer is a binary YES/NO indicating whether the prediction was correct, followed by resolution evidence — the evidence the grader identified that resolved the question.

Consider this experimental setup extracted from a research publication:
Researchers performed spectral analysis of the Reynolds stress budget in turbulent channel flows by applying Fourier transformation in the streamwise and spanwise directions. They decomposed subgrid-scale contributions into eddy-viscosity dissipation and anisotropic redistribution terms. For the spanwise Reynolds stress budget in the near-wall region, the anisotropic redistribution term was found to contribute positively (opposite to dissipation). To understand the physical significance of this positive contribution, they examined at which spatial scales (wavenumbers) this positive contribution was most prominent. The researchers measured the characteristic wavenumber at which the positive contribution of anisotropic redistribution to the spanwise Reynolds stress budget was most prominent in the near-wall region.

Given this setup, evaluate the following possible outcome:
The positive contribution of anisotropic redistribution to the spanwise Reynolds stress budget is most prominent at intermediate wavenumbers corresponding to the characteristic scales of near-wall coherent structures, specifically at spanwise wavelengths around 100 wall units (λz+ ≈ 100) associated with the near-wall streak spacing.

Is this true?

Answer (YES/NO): YES